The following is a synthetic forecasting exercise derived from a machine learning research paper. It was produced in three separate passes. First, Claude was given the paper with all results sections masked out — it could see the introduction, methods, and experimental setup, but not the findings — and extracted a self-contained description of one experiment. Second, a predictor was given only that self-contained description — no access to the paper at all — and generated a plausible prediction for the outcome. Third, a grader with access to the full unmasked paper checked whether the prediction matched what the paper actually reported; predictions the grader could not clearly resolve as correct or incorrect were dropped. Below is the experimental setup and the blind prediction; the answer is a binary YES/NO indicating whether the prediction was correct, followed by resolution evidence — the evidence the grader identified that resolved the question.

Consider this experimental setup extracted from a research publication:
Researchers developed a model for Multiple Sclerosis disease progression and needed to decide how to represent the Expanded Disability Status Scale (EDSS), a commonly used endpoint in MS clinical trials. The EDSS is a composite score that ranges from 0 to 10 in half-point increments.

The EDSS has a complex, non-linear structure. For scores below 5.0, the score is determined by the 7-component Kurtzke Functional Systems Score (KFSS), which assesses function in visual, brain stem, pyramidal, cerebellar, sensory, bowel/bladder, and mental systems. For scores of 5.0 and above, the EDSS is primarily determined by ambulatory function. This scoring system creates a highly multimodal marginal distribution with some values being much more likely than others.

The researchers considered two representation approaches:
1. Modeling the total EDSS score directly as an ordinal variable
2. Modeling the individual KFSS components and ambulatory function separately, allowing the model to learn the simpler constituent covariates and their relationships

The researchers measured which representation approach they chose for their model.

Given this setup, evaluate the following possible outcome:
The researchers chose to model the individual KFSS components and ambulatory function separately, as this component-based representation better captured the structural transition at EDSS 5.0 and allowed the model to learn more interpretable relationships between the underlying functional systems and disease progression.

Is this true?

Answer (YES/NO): YES